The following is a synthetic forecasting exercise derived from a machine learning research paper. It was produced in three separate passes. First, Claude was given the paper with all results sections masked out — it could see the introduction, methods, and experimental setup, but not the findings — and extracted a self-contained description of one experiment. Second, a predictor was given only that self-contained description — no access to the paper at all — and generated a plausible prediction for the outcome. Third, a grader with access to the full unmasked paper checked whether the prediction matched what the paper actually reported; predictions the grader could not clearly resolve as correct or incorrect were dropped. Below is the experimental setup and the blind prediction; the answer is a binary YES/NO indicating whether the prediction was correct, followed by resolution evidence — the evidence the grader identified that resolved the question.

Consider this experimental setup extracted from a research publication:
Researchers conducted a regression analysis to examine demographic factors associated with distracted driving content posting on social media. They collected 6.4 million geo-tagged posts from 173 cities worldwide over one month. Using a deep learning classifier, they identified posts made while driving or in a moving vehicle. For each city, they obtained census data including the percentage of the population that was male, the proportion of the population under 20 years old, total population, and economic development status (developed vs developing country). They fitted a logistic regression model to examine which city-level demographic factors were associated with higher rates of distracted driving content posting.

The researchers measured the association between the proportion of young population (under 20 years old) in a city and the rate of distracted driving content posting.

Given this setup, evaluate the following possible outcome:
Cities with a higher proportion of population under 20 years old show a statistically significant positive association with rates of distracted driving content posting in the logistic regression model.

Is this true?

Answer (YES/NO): YES